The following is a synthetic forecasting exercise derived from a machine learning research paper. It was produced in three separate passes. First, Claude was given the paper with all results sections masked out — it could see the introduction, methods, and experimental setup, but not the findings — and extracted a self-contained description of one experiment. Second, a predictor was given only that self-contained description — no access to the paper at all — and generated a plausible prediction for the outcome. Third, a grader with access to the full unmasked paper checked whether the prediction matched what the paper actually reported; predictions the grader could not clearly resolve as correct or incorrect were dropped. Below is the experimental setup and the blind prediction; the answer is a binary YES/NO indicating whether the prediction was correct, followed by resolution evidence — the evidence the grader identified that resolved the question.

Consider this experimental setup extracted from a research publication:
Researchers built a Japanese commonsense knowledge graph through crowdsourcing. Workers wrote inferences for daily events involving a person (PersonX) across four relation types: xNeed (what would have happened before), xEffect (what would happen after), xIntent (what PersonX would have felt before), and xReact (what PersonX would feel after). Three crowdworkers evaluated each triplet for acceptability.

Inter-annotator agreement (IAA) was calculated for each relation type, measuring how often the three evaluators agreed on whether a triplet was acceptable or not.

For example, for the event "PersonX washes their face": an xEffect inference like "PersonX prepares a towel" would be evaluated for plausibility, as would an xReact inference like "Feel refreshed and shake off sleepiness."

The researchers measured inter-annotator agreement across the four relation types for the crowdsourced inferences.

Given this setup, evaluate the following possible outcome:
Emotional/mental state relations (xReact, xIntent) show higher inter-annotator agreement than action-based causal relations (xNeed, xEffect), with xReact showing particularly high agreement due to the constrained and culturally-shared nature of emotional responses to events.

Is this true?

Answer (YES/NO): NO